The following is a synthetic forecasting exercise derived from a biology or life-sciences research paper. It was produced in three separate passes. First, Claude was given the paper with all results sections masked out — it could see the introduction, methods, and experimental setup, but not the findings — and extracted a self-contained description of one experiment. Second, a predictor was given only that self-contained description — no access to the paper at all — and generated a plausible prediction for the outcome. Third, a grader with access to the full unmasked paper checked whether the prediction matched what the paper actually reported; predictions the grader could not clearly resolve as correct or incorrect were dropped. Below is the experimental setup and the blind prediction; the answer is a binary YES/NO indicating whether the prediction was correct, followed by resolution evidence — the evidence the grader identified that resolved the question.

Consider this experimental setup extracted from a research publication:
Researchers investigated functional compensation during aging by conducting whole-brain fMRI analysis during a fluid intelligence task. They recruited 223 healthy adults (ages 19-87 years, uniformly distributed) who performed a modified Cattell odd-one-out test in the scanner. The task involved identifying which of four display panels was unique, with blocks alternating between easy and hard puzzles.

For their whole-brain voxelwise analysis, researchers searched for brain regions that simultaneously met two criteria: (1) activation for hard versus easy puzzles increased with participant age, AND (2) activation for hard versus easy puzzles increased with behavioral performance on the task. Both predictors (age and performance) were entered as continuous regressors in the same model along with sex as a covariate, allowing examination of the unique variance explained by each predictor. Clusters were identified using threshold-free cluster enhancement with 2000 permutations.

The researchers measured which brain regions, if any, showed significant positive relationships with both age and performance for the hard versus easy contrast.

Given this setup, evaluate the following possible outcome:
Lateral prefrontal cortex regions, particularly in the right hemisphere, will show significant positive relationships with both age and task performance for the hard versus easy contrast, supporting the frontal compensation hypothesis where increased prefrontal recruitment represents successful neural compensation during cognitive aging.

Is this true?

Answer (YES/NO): NO